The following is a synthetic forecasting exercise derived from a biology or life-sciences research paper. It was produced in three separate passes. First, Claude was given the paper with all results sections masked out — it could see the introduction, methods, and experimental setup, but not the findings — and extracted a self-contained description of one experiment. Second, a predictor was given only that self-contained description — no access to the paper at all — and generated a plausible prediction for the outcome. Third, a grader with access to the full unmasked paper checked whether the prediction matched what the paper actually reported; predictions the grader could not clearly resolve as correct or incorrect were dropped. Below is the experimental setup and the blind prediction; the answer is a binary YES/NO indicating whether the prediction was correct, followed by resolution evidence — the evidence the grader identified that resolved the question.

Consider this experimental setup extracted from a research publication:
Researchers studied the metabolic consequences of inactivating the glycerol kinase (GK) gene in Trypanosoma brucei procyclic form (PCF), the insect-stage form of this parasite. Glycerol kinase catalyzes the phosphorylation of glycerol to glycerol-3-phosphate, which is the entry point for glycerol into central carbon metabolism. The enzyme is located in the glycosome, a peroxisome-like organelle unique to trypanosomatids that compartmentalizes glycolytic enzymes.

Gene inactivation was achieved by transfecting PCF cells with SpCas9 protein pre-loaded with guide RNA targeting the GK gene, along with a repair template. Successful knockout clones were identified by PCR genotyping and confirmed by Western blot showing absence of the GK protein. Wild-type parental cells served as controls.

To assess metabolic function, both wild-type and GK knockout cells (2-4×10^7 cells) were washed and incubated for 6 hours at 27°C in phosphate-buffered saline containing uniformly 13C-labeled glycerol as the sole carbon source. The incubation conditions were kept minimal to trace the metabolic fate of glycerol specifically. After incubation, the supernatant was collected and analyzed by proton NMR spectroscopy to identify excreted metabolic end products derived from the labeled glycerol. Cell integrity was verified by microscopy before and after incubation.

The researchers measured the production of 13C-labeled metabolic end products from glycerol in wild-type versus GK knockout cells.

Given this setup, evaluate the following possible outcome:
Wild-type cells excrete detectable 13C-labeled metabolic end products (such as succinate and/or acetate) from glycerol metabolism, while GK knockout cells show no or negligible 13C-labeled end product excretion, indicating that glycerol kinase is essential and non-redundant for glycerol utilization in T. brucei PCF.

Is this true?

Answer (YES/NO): YES